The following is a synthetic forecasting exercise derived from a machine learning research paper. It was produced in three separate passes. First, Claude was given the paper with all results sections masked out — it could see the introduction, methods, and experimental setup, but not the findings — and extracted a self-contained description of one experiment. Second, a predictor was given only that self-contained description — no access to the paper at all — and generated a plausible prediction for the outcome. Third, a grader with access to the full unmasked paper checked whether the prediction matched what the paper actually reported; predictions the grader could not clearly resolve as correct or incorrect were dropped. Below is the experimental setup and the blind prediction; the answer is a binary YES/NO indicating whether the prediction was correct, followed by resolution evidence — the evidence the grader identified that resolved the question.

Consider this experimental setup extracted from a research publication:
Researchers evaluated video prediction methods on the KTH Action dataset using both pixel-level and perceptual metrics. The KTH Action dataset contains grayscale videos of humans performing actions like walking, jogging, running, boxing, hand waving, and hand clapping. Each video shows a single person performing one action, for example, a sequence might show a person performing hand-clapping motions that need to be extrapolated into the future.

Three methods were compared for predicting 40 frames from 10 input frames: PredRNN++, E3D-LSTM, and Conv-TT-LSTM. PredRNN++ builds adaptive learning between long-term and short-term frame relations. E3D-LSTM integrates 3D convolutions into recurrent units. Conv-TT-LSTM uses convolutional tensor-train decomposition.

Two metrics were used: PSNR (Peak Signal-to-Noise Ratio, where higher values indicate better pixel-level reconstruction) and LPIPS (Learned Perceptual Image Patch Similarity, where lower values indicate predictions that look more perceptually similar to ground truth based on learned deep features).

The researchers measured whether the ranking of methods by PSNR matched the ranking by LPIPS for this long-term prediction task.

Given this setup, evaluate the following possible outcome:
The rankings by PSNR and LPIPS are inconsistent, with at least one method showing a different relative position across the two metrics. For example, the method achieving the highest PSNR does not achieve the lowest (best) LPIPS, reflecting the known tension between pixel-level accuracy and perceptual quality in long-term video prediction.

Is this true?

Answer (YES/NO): YES